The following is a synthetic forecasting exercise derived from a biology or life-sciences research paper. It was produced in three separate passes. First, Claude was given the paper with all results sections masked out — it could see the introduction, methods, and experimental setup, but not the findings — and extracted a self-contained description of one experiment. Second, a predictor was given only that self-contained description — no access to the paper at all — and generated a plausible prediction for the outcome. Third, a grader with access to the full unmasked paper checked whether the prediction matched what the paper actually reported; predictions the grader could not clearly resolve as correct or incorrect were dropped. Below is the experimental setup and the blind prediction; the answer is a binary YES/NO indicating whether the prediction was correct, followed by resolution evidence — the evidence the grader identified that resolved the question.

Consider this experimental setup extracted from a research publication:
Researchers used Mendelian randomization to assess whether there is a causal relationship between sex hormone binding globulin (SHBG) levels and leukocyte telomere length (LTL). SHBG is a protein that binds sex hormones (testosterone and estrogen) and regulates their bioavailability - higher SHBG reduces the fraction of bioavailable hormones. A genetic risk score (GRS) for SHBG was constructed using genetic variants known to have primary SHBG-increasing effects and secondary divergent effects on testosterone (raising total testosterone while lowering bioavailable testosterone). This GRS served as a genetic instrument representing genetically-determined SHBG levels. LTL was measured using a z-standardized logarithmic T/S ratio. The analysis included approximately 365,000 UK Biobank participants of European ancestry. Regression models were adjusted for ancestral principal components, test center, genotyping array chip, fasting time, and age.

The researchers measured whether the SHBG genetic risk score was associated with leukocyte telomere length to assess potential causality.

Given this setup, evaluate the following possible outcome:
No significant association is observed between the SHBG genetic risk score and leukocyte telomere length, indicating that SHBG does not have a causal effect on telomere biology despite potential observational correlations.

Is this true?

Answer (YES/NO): NO